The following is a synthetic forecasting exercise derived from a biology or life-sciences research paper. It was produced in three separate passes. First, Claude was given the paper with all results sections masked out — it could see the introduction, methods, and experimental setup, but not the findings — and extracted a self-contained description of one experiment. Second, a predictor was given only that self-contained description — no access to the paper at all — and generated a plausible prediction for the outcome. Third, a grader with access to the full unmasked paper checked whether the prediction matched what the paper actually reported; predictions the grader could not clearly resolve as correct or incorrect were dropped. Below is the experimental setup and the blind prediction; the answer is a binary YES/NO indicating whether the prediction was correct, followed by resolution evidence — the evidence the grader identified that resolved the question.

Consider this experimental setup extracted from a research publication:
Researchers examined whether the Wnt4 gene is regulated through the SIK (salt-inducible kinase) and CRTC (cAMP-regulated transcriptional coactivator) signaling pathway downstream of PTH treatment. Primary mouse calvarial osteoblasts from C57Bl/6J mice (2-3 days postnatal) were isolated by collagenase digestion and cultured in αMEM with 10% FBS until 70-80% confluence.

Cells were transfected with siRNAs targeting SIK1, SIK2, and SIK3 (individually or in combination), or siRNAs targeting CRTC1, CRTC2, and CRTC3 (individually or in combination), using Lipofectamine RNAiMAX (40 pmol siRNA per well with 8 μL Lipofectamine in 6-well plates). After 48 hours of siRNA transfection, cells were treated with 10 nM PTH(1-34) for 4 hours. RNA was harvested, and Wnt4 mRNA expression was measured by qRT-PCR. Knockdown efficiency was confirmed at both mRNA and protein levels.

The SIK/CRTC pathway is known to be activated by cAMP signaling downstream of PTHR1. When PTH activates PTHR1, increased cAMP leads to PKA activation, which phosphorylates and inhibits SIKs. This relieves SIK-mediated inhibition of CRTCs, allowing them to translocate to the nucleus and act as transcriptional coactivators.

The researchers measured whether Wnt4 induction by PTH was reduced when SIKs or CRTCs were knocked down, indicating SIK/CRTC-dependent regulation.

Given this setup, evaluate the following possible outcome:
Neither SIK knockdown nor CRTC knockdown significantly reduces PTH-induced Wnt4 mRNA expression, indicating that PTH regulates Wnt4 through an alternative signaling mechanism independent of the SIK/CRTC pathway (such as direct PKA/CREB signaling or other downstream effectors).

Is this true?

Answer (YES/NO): NO